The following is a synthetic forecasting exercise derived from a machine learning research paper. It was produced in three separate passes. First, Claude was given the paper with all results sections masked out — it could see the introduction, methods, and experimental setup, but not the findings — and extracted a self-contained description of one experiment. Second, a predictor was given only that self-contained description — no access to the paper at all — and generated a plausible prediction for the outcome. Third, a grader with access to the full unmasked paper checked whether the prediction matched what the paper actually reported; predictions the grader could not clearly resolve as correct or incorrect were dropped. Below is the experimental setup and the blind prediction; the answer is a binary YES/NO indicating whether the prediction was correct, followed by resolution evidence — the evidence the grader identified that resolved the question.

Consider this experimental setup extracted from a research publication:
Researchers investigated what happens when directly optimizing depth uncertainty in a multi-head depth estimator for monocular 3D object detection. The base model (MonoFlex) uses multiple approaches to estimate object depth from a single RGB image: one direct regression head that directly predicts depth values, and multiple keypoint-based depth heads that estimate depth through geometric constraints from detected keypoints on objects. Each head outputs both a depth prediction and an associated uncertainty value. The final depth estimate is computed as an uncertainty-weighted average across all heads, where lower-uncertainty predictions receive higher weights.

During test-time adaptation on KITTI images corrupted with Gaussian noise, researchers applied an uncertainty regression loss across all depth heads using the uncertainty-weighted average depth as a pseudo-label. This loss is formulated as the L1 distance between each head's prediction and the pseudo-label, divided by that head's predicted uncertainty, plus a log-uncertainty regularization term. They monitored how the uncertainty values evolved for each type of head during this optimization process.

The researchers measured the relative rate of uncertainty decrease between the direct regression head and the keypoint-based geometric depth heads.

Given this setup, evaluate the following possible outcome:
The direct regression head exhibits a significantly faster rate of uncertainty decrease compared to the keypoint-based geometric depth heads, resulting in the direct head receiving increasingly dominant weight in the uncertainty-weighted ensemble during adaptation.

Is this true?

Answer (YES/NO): YES